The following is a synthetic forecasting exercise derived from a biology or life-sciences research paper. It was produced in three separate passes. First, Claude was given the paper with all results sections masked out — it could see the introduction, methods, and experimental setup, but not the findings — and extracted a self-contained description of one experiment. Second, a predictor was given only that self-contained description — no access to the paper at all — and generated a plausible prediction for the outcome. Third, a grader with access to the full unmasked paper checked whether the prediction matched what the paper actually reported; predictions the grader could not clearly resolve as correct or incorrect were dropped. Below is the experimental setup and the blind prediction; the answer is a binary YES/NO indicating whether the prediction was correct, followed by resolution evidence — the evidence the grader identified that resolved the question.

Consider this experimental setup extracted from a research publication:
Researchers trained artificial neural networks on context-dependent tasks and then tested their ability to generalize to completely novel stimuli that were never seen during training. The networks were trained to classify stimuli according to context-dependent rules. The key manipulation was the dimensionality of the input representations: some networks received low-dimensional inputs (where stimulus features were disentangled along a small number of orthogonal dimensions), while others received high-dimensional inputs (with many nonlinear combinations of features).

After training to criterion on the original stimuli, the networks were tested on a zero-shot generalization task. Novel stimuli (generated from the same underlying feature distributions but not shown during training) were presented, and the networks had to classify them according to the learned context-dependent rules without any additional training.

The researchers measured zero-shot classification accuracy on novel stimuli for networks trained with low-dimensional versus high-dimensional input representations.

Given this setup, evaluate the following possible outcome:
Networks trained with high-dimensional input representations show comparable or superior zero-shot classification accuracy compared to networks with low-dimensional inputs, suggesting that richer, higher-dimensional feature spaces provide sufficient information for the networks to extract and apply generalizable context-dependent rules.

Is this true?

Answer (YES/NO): NO